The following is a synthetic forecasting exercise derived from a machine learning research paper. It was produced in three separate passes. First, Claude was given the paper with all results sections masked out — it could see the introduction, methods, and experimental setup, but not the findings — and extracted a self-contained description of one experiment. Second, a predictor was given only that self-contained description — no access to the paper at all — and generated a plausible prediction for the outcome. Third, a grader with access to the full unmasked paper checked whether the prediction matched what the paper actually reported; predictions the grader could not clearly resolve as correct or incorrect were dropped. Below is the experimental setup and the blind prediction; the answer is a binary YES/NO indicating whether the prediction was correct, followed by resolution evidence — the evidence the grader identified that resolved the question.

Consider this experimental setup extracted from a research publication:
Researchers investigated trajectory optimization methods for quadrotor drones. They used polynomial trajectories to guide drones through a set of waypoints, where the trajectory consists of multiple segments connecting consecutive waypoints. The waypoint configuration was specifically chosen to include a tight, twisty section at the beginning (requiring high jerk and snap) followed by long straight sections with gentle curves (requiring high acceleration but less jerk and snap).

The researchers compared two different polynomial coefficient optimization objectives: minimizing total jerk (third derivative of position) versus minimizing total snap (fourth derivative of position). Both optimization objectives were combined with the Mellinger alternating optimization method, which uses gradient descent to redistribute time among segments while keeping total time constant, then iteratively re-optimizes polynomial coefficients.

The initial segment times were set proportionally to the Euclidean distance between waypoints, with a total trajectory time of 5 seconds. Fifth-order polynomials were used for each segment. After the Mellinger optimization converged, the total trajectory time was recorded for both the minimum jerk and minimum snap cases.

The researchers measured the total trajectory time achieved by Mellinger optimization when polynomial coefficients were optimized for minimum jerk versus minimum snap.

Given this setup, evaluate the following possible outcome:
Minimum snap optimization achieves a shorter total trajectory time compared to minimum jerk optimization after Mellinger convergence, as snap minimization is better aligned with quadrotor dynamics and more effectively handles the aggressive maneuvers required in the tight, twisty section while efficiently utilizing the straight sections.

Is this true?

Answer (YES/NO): YES